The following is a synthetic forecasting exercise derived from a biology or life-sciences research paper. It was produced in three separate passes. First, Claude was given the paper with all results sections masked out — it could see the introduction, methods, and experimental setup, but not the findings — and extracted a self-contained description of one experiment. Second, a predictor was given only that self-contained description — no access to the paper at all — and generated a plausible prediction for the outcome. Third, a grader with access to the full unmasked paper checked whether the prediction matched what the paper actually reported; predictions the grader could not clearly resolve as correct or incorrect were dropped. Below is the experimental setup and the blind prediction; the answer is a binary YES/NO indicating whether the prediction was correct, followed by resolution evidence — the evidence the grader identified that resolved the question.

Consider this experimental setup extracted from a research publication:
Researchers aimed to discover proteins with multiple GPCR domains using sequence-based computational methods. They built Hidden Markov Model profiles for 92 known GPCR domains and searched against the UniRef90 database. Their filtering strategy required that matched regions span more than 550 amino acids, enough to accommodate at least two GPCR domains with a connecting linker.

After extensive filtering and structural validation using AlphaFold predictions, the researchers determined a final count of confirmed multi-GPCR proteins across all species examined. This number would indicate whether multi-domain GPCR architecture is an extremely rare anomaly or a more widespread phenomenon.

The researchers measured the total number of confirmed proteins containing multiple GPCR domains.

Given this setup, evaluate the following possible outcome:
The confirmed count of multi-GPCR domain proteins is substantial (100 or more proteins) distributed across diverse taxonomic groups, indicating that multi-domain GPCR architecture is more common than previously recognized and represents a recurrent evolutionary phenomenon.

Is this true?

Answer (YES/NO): NO